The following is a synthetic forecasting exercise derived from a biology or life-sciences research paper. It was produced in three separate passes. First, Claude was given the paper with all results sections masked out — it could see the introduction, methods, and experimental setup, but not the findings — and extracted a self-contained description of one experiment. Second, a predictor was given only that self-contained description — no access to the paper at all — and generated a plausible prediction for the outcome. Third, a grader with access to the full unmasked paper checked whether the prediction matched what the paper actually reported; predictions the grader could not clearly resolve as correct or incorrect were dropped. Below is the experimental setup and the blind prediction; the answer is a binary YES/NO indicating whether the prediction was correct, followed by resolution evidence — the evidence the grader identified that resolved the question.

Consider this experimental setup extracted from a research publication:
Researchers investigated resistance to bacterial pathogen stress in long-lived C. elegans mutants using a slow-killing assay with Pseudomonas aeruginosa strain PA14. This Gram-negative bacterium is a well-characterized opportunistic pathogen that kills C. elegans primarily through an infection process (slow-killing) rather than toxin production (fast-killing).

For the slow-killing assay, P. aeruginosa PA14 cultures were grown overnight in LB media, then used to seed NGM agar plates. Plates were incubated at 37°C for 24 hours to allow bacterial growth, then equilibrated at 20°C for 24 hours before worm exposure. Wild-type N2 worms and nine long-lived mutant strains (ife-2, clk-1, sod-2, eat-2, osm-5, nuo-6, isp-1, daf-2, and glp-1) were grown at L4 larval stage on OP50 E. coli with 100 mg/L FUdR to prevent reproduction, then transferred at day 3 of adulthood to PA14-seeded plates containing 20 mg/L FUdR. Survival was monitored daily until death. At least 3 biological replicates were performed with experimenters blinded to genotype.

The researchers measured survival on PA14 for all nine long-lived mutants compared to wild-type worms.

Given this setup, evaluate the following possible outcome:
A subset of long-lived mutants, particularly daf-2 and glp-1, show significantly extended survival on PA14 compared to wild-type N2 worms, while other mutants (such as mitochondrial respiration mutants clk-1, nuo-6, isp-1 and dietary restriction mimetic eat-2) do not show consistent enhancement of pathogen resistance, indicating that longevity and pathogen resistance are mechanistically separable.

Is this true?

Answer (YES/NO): NO